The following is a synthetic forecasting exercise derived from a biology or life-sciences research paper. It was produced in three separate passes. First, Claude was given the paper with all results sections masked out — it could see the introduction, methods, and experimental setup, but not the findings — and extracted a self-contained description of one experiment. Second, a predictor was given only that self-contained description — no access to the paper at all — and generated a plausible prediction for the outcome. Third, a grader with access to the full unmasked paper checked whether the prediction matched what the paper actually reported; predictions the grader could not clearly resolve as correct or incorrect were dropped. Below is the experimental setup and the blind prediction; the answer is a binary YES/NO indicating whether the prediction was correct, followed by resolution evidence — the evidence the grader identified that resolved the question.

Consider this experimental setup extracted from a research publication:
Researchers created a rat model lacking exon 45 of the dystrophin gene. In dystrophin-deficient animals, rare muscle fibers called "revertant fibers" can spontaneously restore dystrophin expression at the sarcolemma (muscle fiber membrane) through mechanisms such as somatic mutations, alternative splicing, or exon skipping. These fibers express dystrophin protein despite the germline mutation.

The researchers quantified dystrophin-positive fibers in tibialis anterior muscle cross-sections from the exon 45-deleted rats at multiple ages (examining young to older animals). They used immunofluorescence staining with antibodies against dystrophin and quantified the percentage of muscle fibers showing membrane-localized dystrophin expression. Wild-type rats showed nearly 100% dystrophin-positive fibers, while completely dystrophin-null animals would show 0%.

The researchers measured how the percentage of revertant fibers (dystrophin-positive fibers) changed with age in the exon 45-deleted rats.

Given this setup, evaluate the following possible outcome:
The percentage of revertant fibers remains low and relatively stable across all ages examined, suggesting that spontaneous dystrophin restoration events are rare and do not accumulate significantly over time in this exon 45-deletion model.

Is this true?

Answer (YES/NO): NO